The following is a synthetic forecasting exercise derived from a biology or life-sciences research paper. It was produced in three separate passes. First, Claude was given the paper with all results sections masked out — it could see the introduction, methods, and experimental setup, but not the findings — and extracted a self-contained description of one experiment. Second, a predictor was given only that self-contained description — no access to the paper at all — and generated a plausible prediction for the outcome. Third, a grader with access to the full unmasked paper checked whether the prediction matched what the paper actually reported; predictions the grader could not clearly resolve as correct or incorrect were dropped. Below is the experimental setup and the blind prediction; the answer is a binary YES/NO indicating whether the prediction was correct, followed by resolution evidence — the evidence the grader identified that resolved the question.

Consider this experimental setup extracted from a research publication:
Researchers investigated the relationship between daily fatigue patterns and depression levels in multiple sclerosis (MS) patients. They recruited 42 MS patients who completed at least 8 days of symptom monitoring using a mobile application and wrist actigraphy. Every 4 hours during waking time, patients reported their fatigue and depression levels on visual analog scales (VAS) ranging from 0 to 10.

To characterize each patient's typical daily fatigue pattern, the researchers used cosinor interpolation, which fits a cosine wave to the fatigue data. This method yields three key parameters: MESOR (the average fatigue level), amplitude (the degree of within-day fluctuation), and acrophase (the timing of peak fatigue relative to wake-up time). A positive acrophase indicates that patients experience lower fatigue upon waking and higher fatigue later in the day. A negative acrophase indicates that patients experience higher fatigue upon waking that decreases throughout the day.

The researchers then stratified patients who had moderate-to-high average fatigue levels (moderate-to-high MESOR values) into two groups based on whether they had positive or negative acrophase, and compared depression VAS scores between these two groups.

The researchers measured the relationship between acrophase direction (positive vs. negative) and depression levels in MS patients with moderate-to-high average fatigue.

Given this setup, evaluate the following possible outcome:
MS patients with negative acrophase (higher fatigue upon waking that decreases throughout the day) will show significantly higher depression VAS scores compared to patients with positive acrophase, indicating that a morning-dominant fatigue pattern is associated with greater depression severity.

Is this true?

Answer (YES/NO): NO